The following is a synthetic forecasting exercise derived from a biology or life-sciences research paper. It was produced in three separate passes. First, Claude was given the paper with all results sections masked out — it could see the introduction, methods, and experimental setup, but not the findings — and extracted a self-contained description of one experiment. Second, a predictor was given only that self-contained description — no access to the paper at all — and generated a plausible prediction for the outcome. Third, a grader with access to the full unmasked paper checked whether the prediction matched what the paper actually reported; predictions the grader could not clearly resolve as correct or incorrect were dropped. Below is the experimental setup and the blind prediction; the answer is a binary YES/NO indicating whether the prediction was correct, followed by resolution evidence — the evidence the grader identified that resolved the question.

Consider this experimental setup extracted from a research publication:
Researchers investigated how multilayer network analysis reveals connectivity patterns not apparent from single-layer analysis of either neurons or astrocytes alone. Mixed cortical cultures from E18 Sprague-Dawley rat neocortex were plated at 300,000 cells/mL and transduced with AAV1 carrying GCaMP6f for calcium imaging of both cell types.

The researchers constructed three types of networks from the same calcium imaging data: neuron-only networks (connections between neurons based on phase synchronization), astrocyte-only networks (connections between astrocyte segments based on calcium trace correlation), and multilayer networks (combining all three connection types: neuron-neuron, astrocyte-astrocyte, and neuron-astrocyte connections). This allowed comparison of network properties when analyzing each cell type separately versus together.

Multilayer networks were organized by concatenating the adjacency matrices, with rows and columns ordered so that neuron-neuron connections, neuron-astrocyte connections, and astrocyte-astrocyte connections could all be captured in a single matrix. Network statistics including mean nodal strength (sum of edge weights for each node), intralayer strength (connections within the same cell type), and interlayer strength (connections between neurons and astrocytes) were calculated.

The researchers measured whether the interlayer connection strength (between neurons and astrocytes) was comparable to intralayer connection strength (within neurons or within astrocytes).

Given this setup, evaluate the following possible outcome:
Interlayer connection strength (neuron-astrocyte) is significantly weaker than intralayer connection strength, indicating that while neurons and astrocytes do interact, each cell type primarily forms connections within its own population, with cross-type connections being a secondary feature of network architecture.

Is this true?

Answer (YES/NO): YES